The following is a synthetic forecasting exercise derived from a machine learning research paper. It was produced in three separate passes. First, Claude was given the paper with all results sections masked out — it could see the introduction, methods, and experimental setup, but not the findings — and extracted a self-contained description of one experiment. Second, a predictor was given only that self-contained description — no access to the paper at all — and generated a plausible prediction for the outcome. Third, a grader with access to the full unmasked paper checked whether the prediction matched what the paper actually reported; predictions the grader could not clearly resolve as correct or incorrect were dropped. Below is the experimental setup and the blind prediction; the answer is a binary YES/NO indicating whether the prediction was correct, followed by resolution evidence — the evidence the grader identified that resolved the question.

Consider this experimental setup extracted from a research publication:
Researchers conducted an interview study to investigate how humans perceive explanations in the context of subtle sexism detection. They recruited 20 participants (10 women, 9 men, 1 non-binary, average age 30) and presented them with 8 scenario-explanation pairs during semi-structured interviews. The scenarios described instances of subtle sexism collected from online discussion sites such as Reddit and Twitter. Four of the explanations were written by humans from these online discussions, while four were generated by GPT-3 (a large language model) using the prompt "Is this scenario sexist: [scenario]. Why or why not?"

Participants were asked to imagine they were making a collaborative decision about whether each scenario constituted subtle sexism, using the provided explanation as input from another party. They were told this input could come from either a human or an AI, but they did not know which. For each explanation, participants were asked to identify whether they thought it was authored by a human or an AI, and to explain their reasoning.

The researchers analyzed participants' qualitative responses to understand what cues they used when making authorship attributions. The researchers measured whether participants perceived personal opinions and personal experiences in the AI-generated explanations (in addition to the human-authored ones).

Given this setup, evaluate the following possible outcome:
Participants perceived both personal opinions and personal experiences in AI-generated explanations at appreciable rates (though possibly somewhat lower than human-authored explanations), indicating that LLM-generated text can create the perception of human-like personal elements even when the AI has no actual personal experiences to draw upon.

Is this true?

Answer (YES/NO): YES